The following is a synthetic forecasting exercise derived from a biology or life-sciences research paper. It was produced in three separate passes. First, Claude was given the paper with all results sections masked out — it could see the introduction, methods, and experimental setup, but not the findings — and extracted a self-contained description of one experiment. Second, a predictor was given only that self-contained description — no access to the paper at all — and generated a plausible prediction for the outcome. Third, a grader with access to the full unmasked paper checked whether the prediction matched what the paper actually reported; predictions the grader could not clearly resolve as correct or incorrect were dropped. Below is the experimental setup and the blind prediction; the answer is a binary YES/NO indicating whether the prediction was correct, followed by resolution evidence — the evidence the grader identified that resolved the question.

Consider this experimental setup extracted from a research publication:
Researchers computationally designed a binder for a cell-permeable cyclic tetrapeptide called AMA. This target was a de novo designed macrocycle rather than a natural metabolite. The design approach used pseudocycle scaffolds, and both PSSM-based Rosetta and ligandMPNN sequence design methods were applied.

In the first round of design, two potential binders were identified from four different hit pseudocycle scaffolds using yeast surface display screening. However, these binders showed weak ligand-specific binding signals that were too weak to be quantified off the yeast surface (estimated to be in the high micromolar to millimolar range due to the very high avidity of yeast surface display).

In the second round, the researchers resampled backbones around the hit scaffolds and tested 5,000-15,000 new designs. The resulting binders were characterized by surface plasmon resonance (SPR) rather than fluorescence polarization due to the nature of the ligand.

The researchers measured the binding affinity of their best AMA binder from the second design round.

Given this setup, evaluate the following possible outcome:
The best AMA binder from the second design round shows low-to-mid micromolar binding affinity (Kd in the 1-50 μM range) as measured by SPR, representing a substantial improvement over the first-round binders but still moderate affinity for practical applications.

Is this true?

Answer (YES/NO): NO